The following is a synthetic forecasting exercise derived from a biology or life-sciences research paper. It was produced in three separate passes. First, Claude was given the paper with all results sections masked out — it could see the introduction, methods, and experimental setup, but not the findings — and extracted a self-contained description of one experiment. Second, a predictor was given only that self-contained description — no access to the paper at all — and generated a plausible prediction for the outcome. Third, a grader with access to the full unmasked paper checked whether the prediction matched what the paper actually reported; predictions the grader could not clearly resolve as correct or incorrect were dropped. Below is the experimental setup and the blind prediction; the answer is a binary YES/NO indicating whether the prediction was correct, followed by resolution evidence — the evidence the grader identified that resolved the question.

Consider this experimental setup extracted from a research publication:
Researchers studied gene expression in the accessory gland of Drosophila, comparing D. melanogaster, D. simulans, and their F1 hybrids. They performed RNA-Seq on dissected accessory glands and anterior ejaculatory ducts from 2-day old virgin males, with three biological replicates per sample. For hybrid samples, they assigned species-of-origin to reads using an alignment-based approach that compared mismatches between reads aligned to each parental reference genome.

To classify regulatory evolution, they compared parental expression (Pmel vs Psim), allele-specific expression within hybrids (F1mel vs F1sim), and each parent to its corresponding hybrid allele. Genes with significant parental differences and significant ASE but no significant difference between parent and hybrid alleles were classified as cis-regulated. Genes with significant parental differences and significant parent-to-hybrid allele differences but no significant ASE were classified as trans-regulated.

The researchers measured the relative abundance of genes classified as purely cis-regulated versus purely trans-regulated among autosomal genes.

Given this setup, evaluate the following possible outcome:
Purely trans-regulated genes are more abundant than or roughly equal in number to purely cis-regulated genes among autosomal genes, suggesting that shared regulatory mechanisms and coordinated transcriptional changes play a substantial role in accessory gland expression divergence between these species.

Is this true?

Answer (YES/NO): YES